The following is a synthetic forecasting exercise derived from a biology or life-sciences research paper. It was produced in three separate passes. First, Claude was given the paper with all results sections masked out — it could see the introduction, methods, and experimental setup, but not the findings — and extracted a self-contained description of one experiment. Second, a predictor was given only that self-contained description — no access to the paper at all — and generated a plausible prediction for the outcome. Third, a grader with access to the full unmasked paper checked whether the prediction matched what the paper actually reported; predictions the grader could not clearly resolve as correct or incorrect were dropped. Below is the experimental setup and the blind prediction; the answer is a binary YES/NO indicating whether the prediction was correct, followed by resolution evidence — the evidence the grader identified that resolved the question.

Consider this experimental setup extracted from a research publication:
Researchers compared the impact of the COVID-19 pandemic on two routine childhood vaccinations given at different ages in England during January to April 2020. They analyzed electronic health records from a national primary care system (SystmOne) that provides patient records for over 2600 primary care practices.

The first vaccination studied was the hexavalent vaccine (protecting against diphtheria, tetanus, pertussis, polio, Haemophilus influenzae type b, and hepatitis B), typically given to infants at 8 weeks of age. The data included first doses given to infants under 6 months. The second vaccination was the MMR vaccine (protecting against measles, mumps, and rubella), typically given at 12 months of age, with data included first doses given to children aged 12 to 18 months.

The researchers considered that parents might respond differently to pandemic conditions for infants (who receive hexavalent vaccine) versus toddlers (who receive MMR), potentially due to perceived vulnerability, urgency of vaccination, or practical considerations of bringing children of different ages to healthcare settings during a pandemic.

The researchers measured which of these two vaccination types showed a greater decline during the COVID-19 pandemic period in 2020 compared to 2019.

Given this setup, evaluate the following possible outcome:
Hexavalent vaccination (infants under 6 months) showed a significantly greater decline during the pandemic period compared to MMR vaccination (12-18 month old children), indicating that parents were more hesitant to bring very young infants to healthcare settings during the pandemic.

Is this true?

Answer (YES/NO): NO